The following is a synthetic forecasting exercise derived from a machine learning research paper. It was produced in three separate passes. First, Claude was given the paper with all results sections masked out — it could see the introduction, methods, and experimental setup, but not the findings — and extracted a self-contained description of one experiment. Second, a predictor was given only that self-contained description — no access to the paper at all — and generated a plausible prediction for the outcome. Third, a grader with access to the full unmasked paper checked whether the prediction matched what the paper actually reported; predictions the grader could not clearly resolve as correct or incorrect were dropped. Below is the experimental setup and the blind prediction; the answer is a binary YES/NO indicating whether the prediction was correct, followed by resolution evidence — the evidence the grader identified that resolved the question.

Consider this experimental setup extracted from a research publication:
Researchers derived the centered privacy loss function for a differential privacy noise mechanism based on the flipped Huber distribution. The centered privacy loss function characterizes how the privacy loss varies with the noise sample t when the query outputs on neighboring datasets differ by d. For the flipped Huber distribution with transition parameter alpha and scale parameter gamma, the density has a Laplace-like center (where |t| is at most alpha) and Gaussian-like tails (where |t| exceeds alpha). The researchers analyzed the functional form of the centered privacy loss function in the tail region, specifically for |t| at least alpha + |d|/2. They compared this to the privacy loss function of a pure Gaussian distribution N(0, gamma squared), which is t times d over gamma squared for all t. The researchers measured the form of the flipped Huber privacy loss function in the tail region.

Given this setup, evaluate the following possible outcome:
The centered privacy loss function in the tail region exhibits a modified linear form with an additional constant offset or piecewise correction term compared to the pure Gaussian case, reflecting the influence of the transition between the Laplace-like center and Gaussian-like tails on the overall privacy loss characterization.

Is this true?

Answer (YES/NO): NO